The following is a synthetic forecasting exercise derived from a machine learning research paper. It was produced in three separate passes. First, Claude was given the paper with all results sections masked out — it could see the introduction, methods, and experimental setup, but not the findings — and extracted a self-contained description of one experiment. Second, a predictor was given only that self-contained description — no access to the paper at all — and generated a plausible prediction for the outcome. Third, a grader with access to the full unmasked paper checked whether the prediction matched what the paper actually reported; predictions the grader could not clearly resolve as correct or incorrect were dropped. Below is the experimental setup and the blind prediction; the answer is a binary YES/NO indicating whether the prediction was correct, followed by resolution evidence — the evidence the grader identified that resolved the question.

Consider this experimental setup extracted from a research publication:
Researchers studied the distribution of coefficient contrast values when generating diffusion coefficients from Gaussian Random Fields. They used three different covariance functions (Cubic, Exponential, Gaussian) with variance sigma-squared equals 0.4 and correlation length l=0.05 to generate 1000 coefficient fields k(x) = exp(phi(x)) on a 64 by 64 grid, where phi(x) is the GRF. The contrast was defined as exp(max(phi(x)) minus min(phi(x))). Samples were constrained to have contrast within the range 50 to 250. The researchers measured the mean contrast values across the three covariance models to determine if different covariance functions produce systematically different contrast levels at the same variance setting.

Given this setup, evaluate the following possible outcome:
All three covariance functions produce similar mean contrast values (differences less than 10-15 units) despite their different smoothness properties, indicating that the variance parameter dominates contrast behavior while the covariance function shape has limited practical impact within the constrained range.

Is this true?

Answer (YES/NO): NO